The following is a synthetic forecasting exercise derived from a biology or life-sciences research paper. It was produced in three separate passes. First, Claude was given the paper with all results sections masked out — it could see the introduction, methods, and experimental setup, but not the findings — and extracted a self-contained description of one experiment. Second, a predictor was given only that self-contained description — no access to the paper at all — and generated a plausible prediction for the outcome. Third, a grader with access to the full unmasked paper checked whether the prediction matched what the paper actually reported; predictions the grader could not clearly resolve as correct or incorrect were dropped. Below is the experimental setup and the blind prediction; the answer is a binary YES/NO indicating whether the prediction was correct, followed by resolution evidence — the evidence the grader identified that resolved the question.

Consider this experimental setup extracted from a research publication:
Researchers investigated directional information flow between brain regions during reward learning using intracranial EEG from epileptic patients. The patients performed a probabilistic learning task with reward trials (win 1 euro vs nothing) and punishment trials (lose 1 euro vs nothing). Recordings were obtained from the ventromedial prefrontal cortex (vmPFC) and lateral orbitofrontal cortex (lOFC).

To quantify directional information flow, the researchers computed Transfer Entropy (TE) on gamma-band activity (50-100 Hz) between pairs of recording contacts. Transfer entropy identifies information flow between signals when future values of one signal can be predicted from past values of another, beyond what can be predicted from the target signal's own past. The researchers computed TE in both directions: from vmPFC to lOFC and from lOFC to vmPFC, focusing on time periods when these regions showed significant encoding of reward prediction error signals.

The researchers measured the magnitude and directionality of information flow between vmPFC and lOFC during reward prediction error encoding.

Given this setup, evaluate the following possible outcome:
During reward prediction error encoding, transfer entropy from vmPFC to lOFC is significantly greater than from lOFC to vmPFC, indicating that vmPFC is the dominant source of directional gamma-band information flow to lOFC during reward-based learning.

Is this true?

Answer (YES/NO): YES